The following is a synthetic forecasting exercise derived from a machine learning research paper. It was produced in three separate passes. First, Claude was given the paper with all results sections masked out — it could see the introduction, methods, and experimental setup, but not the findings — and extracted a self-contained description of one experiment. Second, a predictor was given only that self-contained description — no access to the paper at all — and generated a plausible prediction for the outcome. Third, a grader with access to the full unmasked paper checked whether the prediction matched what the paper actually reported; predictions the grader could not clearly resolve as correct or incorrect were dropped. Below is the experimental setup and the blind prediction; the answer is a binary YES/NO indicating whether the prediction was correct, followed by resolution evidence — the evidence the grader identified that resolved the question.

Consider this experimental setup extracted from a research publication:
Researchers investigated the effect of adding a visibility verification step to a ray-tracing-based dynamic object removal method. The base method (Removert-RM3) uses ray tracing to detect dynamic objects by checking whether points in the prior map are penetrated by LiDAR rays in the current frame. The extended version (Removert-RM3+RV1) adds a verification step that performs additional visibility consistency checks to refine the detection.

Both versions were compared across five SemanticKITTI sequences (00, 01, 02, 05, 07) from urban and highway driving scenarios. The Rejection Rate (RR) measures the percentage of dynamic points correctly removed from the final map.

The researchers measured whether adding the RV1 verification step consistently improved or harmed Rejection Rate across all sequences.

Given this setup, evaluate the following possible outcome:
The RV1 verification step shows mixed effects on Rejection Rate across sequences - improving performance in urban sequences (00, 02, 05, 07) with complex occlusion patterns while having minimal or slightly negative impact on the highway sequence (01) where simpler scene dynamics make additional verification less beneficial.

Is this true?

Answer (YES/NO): NO